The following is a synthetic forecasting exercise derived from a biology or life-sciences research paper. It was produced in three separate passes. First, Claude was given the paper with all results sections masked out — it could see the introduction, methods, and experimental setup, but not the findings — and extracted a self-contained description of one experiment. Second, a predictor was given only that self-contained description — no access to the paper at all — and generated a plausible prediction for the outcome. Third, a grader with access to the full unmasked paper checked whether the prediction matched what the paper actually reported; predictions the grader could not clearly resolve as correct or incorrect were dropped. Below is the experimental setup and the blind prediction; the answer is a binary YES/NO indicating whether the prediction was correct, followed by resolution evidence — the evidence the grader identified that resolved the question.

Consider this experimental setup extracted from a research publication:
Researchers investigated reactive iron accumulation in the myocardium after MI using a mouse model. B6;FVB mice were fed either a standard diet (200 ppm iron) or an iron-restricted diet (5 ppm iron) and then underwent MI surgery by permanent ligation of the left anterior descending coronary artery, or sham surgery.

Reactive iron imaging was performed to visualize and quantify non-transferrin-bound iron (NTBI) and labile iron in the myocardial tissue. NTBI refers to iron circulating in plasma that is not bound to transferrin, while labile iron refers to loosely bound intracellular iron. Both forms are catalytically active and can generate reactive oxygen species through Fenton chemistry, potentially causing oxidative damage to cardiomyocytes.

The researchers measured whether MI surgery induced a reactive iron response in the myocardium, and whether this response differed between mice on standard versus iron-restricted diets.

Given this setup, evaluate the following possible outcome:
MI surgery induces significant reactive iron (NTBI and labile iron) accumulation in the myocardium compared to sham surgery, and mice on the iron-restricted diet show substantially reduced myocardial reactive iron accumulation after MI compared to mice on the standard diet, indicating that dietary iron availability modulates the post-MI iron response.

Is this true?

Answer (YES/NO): YES